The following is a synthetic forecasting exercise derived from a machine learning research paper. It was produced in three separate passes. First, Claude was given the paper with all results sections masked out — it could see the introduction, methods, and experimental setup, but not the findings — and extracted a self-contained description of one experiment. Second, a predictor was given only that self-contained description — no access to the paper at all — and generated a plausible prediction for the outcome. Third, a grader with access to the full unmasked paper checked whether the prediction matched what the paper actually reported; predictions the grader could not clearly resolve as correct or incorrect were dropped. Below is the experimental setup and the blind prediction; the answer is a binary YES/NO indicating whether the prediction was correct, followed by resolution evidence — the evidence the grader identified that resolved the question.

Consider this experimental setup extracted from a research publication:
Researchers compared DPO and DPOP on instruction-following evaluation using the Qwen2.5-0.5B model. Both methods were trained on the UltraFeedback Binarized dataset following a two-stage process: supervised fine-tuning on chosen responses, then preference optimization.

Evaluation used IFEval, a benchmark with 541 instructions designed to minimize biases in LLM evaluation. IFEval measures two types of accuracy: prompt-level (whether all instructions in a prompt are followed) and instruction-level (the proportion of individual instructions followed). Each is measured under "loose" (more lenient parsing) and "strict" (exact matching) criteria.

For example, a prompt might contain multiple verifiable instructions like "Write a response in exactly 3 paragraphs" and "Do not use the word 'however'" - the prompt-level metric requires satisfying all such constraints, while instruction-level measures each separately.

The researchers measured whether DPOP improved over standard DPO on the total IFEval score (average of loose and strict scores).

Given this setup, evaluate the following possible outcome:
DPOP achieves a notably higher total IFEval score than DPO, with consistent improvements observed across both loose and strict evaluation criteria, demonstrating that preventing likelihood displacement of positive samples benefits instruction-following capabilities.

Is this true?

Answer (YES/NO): NO